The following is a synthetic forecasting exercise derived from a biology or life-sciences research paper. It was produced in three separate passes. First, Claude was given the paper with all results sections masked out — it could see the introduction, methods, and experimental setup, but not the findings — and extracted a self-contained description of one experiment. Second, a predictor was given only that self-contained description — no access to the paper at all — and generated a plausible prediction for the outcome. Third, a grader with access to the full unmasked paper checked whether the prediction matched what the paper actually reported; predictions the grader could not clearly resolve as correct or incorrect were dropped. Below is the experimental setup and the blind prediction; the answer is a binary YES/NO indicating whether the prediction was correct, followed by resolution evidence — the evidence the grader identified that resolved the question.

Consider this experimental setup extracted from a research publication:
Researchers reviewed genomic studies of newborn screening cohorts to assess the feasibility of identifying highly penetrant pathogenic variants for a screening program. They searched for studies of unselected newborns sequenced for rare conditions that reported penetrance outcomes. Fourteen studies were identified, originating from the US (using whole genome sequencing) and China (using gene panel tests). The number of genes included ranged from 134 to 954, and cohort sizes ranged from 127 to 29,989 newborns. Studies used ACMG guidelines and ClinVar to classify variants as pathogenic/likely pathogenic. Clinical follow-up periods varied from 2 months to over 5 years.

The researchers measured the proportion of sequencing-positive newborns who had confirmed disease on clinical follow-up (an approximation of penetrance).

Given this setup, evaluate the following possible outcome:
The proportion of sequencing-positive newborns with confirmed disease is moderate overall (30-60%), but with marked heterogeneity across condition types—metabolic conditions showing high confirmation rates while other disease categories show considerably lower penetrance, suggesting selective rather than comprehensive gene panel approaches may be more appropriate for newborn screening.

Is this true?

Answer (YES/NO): NO